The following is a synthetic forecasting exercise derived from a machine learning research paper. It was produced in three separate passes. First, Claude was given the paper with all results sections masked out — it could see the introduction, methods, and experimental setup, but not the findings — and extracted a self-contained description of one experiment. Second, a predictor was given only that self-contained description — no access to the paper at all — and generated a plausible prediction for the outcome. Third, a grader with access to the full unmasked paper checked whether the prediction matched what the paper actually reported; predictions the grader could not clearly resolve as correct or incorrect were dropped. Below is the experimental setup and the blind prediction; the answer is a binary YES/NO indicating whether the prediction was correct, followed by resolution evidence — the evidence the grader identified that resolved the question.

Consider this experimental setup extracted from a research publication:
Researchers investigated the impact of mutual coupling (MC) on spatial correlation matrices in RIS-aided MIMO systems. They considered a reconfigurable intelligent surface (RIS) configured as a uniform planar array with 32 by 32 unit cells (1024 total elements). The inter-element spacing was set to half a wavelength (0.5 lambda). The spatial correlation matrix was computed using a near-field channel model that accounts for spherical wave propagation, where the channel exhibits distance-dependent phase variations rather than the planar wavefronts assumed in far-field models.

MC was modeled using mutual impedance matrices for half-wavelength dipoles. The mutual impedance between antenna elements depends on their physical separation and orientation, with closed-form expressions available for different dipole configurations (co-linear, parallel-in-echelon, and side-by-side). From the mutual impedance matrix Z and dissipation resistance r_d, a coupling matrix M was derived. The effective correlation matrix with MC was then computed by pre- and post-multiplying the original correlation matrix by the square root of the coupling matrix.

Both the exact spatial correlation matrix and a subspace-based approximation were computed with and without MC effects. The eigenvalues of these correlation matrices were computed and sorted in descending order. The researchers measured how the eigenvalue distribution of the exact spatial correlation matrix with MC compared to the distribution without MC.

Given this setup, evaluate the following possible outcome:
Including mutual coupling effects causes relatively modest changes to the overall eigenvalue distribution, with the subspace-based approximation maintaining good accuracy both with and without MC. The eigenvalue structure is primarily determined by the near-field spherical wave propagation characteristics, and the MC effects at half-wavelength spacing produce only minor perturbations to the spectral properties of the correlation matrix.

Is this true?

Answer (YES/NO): YES